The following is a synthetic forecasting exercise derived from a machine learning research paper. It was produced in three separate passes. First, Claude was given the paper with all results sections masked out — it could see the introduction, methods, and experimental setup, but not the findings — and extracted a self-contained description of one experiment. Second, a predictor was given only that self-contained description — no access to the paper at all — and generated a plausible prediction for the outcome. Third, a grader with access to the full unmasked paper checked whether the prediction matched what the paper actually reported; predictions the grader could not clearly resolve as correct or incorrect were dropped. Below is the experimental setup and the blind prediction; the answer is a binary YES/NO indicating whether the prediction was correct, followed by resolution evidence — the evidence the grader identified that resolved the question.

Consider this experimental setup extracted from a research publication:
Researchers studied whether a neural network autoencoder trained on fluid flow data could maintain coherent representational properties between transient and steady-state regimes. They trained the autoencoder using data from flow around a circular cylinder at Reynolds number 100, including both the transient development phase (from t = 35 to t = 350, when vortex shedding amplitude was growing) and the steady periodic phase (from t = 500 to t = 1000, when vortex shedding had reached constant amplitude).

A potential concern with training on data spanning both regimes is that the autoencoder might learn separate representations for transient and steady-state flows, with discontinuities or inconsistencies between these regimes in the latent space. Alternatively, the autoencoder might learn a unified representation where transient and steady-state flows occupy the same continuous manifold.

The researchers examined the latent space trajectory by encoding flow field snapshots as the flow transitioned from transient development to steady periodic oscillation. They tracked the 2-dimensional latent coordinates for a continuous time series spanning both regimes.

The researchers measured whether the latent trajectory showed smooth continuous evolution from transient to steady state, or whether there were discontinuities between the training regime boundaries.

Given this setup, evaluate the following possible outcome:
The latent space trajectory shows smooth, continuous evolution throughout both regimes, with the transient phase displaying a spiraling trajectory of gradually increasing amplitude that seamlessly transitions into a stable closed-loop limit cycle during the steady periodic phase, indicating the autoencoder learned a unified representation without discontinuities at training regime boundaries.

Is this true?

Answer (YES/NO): YES